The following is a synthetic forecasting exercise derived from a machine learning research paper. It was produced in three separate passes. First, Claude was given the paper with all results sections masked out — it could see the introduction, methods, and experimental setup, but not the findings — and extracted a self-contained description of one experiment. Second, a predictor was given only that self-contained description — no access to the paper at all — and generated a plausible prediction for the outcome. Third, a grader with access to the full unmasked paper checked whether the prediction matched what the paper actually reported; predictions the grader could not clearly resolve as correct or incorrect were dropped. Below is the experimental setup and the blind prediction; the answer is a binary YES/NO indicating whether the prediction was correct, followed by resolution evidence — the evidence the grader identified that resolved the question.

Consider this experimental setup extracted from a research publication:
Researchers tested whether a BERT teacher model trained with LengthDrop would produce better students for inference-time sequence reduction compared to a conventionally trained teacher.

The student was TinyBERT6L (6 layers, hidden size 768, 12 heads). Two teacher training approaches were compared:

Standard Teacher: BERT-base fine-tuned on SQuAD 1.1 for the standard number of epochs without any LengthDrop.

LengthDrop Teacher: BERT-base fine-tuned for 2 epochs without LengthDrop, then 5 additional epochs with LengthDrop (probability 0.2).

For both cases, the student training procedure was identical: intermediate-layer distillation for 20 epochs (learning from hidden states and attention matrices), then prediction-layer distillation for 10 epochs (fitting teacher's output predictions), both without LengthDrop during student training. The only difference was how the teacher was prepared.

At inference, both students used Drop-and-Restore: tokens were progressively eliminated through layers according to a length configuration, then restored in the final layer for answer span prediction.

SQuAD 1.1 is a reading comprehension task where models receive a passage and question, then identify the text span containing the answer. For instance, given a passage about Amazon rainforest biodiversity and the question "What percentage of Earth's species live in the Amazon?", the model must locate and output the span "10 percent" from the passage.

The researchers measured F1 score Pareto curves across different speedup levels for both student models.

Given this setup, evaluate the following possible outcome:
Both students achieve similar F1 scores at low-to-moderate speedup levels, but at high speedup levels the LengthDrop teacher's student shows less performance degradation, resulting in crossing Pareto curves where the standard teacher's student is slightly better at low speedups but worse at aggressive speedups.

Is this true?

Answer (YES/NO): NO